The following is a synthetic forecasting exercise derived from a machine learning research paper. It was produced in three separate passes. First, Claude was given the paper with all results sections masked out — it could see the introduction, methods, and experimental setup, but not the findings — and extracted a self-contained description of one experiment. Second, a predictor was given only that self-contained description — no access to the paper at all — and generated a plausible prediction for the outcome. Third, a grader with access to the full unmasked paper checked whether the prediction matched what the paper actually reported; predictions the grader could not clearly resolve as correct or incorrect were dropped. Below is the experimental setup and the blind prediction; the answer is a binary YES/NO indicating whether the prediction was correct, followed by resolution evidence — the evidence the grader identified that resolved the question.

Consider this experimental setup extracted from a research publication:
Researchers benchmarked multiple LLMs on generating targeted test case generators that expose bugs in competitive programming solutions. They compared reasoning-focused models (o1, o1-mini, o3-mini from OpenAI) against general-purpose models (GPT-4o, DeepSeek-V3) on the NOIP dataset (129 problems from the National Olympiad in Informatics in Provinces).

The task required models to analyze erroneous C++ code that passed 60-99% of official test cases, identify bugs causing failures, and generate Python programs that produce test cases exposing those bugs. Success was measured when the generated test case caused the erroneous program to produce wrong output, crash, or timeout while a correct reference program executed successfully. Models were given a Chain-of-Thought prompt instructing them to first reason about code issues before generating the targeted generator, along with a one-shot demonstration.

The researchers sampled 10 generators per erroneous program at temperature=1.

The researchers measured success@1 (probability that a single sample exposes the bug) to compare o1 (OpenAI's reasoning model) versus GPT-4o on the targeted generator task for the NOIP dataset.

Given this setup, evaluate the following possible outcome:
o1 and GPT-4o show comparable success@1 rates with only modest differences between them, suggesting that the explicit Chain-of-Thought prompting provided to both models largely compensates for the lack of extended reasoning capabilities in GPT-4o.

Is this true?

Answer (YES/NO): YES